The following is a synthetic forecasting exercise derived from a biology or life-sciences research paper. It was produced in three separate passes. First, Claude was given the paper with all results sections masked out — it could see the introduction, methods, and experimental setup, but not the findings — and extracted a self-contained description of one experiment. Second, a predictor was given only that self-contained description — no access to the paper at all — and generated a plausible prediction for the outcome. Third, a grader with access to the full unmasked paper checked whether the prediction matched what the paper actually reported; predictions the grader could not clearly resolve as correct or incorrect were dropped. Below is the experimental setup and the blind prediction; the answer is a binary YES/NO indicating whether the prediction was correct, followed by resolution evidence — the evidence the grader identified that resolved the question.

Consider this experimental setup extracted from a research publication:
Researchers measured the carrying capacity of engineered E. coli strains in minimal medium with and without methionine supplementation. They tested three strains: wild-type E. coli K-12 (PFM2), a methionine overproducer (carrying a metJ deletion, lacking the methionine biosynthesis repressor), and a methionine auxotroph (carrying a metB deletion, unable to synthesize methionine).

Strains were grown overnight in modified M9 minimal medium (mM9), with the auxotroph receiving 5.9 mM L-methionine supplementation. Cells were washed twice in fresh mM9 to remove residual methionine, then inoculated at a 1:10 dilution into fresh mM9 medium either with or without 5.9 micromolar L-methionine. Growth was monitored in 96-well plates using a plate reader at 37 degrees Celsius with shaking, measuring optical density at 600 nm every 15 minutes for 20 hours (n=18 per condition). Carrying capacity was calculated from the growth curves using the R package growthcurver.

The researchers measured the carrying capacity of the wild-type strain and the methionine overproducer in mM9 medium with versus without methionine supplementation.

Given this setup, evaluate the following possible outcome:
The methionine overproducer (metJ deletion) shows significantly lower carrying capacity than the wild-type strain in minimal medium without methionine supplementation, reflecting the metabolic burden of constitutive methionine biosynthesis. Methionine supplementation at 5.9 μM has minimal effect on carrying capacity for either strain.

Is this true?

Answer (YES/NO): NO